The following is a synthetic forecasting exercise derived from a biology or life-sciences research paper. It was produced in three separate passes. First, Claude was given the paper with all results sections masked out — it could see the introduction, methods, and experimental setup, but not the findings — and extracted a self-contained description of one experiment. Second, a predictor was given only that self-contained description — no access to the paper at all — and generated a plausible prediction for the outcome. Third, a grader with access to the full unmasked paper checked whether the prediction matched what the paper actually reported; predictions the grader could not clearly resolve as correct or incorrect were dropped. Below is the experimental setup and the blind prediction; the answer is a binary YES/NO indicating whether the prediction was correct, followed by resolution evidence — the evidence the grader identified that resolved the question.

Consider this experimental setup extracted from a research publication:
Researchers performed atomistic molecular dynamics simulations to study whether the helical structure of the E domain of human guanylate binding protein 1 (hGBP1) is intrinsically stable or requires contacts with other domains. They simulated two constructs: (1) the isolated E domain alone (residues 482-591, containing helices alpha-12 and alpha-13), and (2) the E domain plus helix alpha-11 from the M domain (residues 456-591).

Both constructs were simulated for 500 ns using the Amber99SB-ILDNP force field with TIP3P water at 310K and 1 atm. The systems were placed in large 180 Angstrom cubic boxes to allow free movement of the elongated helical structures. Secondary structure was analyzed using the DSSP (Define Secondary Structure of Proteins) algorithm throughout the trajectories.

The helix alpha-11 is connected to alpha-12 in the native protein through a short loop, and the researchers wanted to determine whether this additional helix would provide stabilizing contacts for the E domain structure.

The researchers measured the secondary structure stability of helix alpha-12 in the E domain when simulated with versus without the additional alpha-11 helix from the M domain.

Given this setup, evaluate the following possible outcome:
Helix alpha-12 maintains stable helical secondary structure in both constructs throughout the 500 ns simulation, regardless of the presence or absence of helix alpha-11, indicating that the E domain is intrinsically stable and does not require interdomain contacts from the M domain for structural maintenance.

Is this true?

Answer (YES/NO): NO